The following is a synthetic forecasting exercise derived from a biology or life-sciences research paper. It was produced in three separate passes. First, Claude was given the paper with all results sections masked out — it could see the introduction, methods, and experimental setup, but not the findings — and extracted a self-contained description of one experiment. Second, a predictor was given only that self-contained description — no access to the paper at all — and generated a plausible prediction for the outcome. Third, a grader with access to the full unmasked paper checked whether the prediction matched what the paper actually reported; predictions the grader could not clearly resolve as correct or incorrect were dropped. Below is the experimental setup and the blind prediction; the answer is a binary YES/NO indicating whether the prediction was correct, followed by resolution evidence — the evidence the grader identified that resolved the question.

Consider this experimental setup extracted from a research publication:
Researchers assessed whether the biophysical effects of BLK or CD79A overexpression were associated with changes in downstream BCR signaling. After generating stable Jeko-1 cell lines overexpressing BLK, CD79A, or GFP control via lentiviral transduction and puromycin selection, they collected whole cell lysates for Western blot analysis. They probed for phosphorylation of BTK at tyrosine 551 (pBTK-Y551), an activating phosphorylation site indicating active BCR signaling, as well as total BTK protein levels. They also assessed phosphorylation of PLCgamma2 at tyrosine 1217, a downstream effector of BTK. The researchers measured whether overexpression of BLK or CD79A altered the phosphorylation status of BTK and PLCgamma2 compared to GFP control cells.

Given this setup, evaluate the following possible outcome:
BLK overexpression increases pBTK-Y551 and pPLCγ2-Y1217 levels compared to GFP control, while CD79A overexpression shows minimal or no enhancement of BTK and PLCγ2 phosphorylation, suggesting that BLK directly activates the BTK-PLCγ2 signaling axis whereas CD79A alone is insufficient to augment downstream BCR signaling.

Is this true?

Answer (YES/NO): NO